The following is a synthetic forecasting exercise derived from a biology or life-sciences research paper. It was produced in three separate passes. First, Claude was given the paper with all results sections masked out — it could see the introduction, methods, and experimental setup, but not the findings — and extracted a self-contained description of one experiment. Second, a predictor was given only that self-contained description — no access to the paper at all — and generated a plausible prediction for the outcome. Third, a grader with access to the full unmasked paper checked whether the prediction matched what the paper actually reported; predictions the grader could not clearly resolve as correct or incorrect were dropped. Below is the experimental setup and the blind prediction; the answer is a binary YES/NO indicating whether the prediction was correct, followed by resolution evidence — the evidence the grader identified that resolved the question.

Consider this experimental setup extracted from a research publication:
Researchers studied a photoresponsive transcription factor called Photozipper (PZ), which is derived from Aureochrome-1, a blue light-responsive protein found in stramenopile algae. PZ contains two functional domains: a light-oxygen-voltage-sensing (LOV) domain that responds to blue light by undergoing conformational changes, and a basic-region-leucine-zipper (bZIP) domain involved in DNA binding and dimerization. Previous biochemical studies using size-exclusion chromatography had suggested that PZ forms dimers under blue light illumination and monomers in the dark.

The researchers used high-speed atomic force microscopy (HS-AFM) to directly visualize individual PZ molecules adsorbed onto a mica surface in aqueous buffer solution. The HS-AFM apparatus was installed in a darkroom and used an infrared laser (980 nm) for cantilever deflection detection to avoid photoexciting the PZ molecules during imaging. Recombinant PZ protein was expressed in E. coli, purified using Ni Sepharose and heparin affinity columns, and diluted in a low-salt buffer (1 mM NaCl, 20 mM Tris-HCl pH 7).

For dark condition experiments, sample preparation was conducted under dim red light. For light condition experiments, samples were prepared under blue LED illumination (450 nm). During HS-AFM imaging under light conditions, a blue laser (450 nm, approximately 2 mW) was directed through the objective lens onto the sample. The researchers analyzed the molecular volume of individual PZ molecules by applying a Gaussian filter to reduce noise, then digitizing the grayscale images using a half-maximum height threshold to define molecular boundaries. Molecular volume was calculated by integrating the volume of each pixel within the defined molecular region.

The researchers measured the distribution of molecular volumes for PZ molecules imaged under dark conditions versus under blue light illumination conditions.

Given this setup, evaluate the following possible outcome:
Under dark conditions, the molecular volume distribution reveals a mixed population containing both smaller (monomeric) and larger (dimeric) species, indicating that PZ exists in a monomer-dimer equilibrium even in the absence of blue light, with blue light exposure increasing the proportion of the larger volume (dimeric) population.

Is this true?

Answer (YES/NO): YES